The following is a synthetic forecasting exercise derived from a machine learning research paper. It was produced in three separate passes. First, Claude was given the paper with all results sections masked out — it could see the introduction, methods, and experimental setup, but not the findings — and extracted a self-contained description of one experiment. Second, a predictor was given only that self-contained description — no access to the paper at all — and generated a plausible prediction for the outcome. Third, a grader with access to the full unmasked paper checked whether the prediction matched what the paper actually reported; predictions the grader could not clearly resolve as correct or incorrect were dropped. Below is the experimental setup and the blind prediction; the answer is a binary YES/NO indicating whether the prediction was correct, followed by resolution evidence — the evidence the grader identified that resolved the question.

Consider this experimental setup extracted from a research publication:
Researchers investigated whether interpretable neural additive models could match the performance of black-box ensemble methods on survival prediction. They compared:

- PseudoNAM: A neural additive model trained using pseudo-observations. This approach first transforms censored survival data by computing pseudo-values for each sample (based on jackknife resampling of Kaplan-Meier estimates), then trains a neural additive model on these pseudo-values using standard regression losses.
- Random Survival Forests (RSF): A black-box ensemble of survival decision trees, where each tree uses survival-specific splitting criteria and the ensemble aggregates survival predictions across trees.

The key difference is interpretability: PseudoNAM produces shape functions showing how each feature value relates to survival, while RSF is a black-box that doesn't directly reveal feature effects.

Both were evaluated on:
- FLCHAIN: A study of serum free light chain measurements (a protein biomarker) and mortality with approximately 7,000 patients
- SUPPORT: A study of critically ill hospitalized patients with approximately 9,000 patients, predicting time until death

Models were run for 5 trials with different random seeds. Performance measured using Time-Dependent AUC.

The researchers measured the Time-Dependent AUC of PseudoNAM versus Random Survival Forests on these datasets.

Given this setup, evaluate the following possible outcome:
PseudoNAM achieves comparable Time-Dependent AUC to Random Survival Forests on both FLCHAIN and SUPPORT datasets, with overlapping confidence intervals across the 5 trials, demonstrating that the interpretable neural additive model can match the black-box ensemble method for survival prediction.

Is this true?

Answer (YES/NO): YES